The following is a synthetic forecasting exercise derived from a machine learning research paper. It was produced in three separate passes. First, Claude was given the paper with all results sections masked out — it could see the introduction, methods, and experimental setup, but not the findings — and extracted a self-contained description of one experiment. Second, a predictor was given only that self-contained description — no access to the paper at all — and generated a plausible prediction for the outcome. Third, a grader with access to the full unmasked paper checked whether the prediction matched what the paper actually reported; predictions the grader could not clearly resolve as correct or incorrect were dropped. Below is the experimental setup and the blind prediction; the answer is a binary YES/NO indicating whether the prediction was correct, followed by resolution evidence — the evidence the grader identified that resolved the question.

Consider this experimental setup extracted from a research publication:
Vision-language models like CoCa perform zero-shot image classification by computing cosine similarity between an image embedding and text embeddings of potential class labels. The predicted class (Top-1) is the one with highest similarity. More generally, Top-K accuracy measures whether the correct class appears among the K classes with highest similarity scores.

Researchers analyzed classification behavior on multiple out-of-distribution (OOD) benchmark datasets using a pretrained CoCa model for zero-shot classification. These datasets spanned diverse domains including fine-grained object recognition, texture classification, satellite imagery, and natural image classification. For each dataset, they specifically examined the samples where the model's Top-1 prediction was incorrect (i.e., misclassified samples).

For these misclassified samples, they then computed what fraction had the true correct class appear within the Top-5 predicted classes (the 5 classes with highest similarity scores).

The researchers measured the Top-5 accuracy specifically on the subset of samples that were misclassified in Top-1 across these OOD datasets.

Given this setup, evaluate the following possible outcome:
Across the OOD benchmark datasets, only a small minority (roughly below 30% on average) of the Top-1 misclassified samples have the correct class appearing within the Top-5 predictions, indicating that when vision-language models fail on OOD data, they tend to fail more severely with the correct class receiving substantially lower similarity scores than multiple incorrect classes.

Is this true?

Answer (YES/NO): NO